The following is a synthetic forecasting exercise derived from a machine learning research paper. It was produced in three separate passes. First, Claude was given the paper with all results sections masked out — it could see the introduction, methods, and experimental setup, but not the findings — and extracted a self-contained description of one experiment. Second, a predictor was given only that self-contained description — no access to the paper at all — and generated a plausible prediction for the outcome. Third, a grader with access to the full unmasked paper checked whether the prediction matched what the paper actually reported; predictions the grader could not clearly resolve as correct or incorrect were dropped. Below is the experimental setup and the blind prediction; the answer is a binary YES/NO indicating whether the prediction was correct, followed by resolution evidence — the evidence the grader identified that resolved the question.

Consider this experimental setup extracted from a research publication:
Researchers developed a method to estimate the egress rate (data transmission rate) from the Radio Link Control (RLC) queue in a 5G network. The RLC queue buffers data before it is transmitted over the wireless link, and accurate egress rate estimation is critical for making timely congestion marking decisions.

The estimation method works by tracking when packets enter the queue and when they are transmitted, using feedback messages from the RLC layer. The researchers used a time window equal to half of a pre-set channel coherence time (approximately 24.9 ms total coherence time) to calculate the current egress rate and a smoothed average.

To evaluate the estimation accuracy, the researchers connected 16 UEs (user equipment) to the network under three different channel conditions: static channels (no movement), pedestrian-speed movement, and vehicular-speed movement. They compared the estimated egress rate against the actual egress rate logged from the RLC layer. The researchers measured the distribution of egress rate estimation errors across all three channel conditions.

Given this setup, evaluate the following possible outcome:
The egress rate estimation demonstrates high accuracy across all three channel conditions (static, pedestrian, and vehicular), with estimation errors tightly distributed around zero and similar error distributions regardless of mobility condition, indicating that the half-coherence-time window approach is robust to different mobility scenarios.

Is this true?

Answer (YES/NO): YES